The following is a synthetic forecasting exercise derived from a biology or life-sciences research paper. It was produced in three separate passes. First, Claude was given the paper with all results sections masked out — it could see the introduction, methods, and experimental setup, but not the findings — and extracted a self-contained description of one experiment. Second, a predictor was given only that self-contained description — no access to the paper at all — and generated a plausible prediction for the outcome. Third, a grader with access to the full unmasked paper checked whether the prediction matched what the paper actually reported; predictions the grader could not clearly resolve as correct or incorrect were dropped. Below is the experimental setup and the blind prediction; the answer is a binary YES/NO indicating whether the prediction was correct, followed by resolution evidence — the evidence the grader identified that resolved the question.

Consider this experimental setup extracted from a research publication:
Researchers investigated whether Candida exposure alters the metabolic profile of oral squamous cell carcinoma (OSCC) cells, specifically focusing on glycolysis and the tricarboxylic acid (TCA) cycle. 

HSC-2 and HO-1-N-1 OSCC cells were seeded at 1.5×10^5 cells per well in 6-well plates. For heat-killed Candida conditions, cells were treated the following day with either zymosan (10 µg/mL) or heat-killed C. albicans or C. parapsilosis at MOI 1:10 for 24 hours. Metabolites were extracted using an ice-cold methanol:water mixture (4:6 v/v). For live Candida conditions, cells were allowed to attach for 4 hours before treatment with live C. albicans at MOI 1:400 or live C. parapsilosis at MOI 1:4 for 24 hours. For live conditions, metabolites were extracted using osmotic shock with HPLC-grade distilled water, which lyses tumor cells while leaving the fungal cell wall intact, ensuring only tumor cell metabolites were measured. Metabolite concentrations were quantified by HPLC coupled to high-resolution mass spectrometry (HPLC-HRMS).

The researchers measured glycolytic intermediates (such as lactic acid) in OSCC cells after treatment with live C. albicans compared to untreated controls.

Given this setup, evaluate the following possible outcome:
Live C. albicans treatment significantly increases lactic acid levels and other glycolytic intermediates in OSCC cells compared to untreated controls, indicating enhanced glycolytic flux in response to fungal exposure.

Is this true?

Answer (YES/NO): NO